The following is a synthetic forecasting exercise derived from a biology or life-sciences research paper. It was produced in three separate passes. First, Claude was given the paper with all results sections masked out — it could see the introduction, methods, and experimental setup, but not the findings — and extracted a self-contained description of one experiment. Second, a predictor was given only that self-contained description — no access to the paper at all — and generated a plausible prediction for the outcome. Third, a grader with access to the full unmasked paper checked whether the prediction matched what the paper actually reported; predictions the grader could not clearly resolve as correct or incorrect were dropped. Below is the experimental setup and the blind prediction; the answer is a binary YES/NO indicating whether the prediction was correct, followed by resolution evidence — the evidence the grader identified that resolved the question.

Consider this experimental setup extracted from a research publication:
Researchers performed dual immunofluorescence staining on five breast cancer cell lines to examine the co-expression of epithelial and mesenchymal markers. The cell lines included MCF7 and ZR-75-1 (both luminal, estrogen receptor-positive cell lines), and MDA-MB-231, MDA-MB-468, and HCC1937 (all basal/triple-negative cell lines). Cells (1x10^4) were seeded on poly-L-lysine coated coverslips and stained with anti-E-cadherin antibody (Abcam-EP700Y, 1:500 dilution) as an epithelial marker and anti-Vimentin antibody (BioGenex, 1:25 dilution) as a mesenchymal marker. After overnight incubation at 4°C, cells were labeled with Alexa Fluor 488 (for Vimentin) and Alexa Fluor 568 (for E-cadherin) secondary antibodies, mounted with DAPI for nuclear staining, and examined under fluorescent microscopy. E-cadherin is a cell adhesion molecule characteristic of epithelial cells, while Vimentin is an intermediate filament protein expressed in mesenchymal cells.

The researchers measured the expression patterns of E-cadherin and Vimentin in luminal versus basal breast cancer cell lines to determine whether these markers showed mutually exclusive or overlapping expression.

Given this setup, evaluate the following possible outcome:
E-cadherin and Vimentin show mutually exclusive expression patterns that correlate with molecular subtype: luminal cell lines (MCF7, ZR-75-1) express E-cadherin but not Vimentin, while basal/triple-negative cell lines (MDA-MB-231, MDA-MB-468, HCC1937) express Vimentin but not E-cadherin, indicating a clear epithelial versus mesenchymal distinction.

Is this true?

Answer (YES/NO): NO